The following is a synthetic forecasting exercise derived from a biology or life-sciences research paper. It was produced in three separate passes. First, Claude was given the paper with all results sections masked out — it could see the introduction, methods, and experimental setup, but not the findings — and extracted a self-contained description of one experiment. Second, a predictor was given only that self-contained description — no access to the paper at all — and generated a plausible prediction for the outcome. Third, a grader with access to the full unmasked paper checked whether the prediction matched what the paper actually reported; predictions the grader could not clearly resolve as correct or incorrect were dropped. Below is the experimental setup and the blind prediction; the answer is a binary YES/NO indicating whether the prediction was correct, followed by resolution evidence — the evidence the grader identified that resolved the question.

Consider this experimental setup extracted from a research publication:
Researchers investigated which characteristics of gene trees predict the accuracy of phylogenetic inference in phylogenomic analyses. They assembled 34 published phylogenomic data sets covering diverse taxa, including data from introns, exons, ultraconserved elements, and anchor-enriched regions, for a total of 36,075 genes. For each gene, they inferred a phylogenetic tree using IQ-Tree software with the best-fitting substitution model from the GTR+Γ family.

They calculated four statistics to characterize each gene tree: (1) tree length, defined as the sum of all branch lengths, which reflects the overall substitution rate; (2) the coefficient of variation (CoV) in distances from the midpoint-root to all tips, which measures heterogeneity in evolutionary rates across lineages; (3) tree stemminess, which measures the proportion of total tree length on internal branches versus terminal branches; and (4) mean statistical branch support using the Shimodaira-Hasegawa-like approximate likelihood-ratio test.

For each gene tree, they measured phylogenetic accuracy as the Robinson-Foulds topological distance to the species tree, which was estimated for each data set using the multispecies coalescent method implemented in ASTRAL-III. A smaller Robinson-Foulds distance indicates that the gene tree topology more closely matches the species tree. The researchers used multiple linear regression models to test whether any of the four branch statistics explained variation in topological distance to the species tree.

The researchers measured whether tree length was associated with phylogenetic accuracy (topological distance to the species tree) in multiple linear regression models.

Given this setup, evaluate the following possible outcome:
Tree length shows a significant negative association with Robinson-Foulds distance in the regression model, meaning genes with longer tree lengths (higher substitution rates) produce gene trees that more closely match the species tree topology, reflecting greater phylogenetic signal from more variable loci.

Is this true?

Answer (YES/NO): NO